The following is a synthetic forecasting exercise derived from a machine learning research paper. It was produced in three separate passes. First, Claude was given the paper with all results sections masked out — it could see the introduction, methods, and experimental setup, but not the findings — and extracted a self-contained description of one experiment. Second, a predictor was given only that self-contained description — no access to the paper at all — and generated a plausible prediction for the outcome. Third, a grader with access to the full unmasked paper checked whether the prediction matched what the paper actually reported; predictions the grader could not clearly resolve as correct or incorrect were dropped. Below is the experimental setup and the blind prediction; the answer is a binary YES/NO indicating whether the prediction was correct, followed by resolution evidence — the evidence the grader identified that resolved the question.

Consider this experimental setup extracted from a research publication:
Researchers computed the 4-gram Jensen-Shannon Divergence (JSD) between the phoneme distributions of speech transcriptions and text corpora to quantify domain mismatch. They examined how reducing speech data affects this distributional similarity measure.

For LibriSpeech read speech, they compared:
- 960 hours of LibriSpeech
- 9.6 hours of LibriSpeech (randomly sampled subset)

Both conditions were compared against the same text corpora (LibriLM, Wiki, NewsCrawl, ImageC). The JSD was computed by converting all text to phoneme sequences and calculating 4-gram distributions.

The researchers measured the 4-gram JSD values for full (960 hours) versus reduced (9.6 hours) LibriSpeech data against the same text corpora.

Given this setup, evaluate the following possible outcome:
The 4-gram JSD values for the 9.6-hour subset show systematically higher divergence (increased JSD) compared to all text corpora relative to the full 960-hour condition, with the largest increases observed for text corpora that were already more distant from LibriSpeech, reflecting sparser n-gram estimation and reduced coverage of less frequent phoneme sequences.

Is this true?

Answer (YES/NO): NO